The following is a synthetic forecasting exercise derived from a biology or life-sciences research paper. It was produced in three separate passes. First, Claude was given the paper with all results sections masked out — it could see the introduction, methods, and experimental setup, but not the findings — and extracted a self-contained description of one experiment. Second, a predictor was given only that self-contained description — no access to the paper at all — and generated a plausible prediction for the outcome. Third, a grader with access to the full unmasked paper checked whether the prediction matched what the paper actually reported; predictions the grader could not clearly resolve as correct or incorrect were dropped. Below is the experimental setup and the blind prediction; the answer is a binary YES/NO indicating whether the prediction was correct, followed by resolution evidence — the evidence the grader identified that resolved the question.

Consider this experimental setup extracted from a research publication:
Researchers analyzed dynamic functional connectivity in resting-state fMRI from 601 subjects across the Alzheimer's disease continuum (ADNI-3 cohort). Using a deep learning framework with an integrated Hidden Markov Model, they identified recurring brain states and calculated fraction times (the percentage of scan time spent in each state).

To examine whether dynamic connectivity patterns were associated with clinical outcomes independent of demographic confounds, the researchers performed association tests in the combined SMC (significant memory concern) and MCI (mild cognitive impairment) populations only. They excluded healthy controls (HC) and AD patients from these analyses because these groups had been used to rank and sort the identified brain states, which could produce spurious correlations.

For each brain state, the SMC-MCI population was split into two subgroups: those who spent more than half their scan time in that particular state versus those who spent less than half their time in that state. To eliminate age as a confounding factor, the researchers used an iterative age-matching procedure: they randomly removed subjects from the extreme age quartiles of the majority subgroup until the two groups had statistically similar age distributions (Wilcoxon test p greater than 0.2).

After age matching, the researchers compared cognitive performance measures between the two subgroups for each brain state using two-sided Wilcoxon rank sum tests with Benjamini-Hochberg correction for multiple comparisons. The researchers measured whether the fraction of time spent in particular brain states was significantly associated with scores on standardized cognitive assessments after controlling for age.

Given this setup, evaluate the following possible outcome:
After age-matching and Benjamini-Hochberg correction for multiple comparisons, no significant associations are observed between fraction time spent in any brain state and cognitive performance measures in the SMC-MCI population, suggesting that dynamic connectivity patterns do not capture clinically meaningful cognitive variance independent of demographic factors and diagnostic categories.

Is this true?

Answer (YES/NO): NO